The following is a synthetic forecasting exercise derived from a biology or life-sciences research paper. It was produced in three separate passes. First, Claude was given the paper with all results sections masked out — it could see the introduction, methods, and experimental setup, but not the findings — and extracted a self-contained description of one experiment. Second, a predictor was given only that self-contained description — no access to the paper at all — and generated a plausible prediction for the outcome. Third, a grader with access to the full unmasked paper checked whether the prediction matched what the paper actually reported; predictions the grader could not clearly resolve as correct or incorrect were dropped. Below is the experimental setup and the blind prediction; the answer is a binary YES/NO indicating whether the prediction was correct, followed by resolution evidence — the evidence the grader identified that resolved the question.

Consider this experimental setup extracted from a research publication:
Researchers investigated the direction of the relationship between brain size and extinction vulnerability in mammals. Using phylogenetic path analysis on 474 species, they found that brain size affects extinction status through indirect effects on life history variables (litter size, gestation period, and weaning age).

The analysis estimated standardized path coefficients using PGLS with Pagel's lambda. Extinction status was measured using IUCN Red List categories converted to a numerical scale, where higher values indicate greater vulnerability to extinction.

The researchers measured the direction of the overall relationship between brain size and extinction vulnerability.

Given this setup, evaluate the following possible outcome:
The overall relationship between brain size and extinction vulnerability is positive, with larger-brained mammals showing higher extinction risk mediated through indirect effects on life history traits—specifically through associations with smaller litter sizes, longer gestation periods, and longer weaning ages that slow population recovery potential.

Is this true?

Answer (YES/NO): YES